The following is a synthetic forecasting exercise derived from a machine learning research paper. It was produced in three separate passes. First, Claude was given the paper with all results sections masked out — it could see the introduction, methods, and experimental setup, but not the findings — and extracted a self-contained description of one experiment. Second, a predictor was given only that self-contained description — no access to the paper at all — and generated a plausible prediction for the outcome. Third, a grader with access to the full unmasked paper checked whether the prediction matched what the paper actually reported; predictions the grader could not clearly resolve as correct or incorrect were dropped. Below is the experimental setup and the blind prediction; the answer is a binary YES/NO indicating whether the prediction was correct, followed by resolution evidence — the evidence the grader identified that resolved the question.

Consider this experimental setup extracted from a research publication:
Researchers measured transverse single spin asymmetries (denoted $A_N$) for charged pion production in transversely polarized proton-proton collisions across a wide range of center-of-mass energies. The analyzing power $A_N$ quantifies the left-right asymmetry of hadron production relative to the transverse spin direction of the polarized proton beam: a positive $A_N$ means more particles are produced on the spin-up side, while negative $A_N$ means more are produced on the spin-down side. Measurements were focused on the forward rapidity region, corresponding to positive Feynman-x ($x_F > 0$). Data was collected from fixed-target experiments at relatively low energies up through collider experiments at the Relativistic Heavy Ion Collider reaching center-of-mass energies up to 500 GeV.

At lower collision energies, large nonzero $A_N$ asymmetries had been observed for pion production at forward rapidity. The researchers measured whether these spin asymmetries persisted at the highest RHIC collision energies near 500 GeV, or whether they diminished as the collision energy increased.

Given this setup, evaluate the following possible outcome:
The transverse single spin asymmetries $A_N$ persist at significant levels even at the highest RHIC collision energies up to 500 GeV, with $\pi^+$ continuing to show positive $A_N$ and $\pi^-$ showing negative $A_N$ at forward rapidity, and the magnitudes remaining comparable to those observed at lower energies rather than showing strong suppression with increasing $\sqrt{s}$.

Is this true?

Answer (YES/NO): YES